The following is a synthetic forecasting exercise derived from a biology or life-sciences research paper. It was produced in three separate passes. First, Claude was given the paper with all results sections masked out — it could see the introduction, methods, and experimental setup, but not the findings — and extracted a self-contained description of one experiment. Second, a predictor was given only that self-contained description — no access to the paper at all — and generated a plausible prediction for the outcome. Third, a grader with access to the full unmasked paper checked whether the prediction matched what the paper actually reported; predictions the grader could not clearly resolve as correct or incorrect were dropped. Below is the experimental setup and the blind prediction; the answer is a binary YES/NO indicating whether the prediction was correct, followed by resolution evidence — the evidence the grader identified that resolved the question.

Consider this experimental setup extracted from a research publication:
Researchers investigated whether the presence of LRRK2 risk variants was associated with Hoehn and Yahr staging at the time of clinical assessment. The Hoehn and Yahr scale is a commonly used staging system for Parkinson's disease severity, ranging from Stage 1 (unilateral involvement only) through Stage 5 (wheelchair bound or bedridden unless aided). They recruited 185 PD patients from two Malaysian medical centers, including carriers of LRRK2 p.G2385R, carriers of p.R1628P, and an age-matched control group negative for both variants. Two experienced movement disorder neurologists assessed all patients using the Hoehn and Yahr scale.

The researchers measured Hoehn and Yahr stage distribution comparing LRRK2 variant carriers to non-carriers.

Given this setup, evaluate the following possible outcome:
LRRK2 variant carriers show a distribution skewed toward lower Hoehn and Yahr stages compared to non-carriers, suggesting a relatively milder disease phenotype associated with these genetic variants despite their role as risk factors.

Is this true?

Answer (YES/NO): NO